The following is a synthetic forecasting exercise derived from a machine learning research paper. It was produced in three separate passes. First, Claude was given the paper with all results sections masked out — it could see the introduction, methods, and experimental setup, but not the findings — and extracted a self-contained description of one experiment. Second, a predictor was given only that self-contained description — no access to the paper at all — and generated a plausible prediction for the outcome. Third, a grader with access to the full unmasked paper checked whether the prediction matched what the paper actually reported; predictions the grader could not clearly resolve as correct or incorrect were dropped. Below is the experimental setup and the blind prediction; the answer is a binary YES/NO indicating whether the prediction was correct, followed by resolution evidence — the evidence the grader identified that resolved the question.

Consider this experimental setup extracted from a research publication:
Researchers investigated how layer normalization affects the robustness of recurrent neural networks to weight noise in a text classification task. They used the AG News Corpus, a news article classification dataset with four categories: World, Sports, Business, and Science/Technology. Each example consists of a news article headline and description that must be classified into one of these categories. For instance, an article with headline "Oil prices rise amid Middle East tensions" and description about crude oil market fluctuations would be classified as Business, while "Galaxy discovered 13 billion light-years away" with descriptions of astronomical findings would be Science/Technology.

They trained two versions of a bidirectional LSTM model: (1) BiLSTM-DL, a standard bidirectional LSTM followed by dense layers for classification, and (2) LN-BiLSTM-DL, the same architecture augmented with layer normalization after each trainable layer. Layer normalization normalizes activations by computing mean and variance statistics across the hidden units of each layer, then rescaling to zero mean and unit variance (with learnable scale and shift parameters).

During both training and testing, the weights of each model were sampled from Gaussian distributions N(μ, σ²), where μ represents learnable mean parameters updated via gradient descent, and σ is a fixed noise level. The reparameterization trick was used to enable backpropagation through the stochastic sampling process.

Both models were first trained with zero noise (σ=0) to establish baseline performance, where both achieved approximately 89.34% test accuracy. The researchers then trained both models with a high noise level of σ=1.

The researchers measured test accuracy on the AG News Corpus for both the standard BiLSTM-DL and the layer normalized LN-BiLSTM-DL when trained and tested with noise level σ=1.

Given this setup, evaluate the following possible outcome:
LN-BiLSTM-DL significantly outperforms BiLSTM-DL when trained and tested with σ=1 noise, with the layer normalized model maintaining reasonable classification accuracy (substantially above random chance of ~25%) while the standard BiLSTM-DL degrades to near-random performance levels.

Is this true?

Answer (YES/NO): NO